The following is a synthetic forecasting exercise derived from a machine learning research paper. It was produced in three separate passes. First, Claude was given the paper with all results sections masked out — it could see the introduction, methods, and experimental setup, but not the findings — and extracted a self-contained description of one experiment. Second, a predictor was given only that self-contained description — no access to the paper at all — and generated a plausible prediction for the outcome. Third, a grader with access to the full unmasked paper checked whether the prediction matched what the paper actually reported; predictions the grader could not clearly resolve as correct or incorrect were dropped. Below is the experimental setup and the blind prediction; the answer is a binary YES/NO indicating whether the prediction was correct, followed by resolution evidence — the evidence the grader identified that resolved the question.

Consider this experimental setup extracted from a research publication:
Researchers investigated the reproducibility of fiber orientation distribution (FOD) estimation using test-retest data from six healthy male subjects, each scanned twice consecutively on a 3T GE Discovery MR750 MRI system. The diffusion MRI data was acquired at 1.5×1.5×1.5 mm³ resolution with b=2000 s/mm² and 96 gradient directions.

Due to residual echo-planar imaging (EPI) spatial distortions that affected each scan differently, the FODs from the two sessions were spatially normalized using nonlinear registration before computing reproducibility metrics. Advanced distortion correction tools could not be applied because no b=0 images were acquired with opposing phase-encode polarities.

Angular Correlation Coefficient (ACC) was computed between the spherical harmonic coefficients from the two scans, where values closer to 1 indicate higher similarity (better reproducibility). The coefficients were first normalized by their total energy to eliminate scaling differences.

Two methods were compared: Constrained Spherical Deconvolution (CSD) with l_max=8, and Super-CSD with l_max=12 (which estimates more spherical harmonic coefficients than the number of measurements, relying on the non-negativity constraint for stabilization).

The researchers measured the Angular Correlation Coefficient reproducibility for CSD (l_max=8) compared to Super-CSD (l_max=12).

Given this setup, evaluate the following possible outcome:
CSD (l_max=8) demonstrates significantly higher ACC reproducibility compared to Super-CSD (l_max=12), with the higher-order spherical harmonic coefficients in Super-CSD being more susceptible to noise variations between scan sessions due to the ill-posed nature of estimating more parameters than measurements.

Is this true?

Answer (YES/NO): YES